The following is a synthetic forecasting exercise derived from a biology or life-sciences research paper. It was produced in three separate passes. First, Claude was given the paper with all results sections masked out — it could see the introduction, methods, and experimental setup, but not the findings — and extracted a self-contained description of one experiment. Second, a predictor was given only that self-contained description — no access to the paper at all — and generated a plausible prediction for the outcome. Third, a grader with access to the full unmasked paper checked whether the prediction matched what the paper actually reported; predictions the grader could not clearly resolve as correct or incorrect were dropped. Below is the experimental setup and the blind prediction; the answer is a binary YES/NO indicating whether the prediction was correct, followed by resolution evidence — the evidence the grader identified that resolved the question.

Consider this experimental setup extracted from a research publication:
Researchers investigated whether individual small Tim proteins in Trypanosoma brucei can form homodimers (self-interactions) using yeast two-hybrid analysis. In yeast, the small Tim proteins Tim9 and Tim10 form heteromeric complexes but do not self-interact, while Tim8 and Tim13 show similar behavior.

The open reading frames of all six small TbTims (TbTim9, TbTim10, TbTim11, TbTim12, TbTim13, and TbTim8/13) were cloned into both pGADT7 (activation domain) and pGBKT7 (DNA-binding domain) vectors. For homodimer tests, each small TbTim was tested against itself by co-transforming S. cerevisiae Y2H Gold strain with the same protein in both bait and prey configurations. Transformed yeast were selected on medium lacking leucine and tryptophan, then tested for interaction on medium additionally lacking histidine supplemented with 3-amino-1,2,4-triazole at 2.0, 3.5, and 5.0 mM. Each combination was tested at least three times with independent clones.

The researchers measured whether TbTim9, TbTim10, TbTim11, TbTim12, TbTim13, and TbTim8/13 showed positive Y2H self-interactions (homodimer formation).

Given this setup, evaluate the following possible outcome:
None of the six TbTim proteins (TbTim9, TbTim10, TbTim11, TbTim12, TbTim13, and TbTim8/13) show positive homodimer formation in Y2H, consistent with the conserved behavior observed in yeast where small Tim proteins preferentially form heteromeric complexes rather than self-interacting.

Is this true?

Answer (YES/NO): NO